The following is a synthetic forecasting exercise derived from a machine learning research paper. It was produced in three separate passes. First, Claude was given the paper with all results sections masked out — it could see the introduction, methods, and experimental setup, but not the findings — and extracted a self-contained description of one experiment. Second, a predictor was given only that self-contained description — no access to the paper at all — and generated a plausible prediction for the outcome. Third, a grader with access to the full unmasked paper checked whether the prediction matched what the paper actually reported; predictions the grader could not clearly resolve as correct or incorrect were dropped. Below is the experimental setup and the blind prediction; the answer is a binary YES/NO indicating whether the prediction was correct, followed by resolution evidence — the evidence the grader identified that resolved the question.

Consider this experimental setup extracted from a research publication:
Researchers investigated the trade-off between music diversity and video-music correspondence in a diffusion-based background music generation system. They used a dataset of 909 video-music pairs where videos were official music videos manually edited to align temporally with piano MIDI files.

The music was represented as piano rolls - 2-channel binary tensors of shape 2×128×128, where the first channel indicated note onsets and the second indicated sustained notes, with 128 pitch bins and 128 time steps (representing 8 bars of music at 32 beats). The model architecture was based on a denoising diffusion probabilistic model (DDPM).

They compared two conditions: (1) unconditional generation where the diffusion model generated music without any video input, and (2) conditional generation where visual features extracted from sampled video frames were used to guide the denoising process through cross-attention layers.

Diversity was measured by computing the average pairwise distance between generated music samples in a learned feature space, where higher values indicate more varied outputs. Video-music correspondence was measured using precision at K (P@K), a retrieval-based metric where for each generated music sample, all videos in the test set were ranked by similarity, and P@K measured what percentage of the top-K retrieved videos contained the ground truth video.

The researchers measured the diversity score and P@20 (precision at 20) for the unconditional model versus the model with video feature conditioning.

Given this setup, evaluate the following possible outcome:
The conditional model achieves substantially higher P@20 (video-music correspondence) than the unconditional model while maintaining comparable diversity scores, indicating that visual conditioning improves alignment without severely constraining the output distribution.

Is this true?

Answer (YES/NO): NO